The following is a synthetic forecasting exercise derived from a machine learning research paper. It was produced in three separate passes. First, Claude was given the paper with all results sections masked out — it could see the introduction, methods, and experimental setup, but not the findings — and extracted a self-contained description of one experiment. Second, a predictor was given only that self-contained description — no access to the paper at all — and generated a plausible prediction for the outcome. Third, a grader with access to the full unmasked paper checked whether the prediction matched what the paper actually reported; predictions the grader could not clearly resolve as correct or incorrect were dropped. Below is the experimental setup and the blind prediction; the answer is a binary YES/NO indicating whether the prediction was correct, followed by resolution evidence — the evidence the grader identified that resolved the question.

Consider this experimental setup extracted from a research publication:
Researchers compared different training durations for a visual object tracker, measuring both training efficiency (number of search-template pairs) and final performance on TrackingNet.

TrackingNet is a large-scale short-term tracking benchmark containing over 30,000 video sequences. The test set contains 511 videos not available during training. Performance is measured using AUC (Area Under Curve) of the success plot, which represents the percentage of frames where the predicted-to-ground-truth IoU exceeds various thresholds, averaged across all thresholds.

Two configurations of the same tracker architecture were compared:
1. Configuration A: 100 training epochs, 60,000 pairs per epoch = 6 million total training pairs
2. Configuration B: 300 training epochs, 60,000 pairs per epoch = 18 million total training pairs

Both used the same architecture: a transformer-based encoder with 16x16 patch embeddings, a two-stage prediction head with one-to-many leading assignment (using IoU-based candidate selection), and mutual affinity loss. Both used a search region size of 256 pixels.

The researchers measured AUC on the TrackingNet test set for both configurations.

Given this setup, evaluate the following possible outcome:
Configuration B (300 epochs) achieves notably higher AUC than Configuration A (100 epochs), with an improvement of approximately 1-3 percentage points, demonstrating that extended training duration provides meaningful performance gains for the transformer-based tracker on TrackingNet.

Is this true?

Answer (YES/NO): NO